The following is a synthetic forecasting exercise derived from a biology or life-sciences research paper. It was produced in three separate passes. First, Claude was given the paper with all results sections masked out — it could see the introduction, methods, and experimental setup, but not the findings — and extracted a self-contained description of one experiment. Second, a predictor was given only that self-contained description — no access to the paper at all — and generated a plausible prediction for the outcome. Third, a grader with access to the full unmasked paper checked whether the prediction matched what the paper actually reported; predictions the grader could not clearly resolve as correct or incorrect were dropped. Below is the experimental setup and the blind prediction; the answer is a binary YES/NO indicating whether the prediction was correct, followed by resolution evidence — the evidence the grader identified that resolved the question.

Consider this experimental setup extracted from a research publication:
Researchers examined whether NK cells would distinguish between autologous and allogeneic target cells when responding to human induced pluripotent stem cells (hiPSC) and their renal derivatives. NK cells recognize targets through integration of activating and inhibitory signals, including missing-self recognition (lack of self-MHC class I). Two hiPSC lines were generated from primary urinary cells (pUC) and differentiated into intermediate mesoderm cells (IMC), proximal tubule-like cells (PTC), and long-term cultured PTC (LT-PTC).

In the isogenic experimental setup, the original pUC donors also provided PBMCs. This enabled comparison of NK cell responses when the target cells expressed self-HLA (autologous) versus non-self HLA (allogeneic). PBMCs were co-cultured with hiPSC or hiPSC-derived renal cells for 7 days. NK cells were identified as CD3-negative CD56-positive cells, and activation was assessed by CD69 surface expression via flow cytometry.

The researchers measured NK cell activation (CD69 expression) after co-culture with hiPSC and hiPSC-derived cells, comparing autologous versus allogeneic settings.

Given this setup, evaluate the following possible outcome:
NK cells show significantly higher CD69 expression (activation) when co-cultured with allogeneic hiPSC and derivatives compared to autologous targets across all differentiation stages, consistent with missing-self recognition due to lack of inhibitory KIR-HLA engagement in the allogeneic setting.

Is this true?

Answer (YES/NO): NO